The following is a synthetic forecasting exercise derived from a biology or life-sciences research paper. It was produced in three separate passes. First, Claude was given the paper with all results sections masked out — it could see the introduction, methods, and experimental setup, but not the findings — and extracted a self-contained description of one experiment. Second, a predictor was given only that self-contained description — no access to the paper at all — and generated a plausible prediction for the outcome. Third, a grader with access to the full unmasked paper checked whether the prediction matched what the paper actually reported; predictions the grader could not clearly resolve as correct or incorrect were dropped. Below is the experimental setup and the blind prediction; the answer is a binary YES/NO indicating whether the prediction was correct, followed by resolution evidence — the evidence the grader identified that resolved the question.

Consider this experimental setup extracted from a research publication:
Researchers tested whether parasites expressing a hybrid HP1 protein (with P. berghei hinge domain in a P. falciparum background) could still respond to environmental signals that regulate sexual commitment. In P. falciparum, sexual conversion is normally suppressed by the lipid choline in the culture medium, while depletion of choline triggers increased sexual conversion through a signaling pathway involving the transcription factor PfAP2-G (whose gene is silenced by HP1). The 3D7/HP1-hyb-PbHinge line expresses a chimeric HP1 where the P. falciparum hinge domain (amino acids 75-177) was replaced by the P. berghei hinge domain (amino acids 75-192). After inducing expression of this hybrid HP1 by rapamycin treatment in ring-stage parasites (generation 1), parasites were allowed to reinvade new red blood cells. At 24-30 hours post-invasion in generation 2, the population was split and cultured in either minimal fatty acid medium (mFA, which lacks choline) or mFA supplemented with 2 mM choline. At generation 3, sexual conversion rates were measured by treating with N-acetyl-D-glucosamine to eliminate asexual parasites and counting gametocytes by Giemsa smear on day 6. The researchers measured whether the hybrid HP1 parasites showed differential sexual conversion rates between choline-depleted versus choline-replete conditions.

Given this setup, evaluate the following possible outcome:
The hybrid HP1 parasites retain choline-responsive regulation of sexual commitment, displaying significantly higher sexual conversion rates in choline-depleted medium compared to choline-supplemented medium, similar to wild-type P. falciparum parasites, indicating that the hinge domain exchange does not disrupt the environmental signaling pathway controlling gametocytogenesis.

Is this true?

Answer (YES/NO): YES